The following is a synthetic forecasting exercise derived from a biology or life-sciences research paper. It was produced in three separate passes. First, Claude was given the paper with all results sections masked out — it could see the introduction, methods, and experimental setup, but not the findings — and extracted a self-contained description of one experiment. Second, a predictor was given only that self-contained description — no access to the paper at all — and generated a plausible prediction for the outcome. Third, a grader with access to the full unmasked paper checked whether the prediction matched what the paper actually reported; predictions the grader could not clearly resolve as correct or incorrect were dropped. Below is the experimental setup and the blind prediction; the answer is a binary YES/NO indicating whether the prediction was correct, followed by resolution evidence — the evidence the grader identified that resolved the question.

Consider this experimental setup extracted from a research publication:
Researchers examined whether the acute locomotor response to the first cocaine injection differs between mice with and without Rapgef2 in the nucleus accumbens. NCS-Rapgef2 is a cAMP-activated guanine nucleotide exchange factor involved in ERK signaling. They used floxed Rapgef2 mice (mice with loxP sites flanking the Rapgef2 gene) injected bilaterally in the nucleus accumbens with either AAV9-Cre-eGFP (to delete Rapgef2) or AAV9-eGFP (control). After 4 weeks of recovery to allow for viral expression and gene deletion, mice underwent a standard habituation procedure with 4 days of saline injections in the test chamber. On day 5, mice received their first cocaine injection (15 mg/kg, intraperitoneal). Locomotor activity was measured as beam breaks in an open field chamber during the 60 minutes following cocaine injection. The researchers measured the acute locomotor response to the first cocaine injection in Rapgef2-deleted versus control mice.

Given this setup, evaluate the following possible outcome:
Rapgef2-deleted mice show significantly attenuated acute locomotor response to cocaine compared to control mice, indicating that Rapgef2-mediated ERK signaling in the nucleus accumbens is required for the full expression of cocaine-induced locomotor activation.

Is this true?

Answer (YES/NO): NO